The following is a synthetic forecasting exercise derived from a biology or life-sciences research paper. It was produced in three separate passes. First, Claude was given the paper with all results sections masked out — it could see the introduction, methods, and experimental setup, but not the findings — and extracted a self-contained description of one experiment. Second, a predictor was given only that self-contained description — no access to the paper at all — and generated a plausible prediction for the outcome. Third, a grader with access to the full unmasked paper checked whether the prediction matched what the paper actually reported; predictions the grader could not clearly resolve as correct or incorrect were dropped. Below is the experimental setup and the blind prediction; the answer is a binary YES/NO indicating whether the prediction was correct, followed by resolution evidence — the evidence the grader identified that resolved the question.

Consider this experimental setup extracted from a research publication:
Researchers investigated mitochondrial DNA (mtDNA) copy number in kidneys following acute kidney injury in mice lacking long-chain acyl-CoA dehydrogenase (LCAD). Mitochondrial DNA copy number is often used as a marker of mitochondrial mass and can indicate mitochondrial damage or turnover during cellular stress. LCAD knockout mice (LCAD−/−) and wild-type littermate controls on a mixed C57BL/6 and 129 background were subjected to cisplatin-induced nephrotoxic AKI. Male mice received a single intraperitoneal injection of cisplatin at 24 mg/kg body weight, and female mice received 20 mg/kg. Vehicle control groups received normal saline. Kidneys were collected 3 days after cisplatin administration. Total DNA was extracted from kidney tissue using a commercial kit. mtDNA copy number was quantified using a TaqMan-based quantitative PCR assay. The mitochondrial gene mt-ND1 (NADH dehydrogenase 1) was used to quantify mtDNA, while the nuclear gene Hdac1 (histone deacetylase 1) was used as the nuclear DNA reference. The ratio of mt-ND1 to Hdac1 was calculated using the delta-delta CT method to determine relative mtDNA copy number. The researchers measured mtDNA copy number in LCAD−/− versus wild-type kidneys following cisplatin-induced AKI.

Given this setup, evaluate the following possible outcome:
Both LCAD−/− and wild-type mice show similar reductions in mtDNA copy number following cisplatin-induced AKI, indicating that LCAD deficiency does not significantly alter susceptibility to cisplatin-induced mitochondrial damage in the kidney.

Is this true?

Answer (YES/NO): NO